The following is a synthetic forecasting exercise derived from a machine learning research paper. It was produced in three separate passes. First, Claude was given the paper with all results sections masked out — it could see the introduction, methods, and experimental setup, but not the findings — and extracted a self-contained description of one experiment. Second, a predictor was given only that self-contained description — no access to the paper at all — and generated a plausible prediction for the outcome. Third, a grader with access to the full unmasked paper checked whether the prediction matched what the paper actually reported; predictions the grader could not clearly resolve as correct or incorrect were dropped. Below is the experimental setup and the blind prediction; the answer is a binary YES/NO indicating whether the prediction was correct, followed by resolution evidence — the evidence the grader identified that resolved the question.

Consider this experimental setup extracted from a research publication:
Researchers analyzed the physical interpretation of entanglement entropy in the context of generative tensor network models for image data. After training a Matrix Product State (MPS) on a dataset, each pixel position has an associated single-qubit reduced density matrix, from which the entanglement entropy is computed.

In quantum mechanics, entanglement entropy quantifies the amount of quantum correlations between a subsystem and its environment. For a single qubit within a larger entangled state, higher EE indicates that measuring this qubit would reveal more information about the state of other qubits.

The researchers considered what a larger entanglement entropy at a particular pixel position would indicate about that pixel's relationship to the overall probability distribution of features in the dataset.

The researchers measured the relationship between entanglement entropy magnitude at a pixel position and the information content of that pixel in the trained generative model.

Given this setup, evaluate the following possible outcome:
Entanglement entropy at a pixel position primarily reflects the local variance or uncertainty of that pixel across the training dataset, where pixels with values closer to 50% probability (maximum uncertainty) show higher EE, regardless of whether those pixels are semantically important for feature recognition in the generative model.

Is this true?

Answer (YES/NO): NO